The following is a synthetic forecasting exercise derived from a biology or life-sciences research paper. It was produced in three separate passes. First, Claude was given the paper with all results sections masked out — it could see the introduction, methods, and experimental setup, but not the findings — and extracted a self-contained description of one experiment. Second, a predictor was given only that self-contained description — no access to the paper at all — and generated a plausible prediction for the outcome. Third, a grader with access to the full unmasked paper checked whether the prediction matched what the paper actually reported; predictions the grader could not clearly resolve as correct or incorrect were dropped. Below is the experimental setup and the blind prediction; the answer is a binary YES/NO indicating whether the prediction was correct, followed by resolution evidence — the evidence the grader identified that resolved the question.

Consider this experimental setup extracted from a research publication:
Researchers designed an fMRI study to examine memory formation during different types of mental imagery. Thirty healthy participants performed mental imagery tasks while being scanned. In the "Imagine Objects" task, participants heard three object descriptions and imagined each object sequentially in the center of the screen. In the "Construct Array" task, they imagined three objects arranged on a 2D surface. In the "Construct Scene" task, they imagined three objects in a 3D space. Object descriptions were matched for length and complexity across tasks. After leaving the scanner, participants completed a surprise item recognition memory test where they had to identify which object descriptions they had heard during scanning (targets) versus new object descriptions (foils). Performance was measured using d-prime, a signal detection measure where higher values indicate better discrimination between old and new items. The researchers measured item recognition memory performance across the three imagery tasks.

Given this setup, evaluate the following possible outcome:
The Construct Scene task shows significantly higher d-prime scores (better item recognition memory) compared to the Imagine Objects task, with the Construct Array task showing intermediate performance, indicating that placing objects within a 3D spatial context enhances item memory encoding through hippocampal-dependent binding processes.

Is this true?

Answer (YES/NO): NO